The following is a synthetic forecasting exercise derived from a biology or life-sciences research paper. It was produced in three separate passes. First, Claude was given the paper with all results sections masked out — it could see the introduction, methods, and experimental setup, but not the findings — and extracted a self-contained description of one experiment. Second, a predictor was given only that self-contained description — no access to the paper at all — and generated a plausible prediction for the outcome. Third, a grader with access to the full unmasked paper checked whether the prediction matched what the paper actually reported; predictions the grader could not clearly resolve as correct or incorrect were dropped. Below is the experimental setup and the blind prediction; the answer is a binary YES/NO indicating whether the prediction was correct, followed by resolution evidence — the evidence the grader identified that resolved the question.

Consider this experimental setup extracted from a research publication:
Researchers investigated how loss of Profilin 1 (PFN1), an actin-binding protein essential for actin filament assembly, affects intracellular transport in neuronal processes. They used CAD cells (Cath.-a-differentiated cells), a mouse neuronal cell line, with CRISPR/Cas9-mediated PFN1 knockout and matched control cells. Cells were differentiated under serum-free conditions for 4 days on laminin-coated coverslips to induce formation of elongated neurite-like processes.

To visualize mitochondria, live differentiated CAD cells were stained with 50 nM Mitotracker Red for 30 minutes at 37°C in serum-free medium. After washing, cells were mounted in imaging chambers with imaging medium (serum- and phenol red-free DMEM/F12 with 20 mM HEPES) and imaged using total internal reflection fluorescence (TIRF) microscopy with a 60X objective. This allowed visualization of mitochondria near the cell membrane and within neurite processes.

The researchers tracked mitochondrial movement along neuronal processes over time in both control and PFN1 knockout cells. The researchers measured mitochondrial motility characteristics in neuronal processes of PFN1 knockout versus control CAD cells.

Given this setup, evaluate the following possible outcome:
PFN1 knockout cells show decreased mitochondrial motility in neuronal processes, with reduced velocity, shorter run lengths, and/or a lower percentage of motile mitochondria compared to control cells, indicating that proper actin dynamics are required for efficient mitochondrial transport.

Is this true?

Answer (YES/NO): NO